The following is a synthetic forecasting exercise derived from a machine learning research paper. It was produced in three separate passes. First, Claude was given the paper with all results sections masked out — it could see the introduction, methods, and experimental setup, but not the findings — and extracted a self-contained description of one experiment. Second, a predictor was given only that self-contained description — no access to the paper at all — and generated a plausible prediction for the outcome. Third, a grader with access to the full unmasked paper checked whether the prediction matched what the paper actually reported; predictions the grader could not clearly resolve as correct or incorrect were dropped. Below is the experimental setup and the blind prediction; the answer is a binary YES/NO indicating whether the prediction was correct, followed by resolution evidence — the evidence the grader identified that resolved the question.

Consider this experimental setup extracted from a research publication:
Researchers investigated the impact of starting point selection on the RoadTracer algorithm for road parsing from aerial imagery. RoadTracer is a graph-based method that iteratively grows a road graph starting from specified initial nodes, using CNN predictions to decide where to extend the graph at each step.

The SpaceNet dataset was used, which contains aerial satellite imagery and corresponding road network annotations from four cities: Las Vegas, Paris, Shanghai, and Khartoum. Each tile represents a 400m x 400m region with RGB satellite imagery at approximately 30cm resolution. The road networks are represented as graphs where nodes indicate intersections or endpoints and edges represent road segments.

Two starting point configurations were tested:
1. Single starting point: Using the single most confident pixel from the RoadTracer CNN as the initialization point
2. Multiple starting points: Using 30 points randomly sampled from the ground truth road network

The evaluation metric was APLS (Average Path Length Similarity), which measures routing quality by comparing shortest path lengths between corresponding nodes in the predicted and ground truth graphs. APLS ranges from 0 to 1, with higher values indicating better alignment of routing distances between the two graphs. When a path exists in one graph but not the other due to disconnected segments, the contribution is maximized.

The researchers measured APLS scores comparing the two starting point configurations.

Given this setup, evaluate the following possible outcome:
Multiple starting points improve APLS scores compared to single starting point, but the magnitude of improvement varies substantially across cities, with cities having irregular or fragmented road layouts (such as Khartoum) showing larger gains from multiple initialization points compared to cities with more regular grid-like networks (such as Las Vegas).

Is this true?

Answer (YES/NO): NO